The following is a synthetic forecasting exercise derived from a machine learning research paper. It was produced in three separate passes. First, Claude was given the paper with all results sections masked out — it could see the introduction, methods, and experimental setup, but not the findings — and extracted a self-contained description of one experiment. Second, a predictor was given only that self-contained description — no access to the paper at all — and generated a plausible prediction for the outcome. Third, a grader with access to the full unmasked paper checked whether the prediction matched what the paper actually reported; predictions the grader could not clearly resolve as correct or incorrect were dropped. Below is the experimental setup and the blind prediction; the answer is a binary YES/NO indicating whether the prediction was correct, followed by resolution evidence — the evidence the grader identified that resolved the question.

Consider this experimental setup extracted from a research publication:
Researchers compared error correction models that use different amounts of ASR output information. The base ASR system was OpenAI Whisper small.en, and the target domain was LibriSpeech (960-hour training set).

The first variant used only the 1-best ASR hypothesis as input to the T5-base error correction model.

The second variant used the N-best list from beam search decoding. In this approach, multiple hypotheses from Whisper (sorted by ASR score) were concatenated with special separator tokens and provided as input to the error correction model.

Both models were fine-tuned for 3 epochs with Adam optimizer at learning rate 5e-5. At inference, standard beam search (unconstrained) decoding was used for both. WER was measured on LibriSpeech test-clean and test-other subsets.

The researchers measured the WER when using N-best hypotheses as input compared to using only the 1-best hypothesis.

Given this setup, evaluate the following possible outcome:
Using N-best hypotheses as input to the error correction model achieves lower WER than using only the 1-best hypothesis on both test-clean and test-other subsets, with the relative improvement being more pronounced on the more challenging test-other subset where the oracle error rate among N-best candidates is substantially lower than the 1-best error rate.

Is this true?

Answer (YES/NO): YES